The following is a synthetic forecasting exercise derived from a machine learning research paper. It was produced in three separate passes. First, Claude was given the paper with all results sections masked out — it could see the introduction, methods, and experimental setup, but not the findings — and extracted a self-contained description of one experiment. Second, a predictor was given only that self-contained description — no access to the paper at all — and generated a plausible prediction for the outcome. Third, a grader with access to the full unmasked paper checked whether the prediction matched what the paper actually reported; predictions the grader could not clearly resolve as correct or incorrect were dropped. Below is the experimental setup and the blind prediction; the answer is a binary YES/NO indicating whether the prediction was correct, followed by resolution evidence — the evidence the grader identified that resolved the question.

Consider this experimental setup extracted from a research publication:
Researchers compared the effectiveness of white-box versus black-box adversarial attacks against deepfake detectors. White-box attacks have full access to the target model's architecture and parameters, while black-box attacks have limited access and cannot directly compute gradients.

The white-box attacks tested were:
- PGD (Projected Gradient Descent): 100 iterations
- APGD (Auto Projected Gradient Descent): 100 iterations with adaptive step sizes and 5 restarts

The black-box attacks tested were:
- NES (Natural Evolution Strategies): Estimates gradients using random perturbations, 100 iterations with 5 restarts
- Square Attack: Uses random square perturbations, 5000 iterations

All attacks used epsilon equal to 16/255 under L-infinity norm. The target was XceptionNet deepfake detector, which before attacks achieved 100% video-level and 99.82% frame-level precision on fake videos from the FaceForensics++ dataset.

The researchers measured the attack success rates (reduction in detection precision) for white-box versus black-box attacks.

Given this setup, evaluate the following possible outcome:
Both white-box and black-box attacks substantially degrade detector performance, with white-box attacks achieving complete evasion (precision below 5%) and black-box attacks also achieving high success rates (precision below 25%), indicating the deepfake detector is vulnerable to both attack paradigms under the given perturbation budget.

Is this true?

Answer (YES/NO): YES